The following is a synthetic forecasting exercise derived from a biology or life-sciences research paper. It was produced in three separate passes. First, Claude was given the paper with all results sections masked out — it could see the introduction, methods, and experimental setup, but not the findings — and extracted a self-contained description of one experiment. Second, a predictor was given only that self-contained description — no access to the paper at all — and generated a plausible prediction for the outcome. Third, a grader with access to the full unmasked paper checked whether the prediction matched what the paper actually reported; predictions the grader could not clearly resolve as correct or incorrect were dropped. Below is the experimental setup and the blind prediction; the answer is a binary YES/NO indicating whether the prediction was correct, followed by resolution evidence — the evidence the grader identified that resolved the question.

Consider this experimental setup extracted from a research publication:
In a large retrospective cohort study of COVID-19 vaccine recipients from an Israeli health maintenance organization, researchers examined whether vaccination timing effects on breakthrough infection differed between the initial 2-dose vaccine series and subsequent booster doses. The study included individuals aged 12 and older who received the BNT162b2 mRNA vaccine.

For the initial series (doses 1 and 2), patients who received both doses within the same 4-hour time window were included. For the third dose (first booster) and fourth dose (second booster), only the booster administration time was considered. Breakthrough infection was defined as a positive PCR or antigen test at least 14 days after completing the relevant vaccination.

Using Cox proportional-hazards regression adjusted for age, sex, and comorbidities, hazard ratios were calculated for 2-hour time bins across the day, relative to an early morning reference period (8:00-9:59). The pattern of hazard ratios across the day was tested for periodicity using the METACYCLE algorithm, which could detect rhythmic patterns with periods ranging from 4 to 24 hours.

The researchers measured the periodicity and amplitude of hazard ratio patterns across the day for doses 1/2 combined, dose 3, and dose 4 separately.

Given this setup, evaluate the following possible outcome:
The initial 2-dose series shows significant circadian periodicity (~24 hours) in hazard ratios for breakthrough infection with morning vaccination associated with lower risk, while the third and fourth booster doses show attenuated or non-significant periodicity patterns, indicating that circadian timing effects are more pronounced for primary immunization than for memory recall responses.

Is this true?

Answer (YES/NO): NO